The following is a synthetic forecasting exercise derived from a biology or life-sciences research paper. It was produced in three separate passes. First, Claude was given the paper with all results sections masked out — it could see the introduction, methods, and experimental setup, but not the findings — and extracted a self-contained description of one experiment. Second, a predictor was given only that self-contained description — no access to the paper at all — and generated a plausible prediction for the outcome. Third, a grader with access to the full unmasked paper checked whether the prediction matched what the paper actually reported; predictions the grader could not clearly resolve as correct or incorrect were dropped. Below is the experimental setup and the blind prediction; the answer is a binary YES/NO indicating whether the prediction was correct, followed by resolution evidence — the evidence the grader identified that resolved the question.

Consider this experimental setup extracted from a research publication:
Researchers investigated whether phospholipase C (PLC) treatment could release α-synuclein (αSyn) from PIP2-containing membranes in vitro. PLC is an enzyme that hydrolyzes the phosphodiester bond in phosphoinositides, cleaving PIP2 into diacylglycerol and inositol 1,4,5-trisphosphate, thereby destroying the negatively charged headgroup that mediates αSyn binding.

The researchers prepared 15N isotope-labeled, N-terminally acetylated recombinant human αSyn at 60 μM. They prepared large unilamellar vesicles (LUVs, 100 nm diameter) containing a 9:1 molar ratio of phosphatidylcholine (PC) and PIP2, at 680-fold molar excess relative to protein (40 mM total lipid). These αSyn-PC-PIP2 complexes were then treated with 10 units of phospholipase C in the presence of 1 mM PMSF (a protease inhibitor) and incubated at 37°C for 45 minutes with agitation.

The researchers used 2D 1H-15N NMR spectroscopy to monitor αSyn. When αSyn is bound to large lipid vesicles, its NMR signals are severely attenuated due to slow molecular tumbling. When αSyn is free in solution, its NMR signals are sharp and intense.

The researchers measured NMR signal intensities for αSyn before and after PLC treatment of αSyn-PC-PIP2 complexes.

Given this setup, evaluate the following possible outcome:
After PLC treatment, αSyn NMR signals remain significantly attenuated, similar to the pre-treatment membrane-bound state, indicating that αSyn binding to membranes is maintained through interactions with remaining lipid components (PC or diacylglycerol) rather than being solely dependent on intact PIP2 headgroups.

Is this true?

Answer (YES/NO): NO